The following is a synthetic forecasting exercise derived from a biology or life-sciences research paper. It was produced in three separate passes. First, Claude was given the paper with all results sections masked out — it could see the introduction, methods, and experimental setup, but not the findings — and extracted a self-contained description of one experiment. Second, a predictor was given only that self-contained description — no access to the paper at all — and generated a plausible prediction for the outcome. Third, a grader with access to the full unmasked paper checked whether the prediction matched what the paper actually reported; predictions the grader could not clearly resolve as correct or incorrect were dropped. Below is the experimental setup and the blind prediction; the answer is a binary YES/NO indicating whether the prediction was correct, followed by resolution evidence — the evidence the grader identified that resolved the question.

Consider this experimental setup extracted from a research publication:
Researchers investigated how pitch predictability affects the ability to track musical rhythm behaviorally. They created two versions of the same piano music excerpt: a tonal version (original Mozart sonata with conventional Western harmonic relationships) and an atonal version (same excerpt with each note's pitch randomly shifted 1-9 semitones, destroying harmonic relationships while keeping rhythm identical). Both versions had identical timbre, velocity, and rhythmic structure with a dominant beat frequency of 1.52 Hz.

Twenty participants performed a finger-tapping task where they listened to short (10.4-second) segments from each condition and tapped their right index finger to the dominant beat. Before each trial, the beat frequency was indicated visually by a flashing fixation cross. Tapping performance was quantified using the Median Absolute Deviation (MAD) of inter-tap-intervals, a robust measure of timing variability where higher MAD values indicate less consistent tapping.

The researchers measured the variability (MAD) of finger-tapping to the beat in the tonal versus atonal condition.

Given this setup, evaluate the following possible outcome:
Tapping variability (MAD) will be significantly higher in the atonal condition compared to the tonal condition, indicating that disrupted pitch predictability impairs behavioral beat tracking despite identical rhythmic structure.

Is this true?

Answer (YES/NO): YES